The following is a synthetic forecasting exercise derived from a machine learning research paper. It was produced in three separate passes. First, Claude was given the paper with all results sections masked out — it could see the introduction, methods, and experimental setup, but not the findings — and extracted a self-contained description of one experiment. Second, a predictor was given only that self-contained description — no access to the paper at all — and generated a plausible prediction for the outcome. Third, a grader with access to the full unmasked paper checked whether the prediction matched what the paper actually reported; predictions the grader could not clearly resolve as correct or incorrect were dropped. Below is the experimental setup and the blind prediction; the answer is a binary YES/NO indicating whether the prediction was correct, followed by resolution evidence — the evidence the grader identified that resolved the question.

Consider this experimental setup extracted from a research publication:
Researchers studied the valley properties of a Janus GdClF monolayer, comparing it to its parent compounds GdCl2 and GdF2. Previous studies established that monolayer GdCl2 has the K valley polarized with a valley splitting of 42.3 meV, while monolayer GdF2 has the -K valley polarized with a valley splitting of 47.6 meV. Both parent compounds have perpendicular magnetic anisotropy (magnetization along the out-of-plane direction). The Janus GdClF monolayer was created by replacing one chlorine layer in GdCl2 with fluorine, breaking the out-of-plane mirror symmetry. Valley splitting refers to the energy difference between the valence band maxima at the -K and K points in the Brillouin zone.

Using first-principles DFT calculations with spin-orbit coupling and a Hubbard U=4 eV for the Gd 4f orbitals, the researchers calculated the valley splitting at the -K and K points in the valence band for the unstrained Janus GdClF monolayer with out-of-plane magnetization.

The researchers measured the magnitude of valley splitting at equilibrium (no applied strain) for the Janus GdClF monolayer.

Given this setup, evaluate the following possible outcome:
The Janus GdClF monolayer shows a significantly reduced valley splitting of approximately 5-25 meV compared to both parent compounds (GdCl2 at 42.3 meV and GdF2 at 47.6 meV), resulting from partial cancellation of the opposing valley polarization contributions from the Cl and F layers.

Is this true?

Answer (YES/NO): NO